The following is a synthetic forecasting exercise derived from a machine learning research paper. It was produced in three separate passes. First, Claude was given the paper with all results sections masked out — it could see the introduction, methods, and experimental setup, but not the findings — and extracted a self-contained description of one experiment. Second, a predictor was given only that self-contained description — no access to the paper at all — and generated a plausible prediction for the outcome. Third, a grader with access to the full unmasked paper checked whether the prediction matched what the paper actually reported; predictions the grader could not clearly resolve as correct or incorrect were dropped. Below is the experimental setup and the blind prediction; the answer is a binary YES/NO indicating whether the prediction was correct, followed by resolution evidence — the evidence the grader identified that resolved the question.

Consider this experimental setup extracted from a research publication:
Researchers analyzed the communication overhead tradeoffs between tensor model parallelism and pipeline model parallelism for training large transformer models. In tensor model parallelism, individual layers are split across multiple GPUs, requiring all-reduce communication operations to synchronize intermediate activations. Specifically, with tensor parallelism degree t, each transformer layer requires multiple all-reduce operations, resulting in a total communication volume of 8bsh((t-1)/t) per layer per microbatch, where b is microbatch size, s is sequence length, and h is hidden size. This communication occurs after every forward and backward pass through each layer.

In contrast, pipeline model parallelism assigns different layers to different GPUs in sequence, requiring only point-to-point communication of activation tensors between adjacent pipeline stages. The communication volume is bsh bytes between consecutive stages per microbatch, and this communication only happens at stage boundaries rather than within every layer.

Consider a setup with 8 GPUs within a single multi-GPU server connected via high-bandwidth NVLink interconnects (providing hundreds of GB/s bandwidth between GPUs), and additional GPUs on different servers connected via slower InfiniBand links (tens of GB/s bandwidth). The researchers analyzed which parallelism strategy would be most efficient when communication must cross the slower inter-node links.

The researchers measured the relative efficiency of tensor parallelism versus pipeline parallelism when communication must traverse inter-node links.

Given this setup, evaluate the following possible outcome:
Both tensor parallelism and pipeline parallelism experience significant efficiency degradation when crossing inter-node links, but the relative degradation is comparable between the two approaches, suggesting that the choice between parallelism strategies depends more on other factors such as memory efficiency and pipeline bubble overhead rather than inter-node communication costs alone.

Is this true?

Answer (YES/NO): NO